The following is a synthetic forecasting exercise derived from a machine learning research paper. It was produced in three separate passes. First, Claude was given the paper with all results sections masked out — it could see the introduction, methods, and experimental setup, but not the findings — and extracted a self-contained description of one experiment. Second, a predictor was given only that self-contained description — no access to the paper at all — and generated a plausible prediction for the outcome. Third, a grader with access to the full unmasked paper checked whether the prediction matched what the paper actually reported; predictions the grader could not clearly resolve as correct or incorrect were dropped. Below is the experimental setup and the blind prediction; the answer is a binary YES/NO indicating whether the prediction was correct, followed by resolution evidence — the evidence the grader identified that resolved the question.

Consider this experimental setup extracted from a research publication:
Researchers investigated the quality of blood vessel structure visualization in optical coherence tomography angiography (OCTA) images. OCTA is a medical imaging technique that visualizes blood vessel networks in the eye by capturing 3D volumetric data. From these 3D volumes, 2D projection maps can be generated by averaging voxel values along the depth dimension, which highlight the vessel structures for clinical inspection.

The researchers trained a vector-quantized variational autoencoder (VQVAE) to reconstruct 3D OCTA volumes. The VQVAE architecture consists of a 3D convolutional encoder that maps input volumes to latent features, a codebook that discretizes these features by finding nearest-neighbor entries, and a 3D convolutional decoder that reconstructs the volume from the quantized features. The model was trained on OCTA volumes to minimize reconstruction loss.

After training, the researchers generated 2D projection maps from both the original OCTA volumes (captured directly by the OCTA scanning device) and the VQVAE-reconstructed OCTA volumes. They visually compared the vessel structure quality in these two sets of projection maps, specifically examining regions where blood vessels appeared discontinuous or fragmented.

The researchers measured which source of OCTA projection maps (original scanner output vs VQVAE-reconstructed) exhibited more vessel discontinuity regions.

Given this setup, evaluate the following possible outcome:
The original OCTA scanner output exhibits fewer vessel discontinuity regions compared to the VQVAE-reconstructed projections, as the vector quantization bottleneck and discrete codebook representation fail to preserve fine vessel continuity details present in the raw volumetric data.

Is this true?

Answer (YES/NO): NO